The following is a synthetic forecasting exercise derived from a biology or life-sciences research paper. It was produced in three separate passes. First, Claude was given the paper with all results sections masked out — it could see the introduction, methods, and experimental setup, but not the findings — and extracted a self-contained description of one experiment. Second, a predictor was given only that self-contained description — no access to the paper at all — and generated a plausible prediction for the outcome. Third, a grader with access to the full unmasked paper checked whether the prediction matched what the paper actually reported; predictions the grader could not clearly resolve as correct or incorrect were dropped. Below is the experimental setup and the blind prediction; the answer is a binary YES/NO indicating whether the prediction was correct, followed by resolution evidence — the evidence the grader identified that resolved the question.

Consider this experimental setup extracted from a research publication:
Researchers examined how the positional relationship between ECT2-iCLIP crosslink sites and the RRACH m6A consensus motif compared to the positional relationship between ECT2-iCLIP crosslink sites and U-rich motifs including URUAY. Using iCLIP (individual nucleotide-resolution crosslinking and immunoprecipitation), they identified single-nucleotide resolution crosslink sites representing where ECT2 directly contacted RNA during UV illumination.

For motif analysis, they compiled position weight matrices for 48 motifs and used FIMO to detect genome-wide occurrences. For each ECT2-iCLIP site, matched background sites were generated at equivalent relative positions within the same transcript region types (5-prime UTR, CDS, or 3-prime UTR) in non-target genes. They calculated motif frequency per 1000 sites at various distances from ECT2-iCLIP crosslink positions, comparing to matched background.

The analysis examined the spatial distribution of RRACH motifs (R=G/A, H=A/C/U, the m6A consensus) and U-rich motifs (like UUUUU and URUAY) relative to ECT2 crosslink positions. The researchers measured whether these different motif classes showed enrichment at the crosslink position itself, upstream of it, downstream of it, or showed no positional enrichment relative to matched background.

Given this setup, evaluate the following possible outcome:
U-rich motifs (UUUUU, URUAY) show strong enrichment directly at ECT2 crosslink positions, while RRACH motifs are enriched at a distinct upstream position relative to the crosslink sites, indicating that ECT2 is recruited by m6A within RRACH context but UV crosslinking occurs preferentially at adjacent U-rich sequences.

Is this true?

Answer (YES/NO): NO